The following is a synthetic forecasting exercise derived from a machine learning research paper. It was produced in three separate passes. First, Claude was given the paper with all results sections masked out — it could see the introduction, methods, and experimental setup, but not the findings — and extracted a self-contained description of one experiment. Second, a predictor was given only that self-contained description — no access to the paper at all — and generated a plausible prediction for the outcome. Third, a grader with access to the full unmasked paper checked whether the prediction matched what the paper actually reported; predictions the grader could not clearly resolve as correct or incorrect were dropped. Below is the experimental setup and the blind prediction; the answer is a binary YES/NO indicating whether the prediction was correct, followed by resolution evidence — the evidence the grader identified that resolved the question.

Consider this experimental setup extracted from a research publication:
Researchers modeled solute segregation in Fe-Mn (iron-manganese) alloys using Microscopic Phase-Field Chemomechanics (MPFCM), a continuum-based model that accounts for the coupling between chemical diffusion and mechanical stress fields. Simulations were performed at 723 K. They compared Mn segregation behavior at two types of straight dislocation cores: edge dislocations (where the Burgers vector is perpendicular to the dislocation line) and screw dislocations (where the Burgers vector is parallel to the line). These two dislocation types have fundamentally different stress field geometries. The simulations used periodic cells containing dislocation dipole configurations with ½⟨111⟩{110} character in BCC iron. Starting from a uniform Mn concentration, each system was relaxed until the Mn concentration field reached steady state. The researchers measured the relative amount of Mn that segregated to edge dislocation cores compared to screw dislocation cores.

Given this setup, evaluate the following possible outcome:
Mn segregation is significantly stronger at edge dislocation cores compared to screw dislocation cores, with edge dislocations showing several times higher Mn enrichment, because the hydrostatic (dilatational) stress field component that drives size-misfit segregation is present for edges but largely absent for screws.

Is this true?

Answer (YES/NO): NO